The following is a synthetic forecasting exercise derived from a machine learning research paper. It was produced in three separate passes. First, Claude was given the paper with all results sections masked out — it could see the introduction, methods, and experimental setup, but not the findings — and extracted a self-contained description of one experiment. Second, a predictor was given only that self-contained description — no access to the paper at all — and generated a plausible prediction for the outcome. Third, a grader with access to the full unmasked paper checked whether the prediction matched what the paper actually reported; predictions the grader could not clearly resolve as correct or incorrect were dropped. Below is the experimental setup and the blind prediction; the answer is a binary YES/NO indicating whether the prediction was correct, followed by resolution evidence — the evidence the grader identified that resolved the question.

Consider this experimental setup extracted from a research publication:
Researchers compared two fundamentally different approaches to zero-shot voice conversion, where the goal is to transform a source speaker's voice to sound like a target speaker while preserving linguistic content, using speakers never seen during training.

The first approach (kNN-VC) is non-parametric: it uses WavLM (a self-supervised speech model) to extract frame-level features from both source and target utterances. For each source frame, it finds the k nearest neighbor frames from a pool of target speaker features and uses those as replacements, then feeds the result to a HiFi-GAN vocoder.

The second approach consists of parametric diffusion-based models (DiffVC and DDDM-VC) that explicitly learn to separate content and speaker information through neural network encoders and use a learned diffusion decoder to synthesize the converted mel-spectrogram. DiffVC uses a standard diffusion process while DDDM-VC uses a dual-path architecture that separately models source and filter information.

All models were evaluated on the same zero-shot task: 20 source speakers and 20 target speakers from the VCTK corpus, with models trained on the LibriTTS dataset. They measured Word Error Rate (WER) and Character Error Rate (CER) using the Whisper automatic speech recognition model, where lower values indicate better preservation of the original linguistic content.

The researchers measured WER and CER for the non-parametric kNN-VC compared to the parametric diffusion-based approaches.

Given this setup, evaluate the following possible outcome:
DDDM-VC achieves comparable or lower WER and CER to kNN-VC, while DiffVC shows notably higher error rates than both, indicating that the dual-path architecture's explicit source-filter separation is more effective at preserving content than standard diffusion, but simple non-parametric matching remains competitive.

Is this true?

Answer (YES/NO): NO